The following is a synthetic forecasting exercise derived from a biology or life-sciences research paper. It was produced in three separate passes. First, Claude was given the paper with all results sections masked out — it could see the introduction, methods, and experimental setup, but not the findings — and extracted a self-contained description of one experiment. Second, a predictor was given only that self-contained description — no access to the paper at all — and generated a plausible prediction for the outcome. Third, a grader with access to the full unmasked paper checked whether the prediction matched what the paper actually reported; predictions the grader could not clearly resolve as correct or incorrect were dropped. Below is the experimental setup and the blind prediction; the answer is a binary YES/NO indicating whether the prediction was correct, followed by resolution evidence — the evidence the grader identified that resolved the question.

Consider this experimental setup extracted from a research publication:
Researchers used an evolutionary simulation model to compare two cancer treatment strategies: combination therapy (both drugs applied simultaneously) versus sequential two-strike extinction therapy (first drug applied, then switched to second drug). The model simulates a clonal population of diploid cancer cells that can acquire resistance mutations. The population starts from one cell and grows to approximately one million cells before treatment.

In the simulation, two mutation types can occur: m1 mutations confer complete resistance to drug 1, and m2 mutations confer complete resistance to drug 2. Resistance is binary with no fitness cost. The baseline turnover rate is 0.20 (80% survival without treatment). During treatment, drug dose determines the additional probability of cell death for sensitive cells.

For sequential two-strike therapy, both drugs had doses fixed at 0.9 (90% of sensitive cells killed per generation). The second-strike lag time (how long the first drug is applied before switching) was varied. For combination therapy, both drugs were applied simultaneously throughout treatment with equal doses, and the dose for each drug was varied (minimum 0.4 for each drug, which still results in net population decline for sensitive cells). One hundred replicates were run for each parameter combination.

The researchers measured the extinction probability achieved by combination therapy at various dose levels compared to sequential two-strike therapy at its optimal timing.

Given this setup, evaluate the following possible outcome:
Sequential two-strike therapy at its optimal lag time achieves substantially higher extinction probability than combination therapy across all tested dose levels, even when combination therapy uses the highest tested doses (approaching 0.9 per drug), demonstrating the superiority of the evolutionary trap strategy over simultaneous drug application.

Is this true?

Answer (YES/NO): NO